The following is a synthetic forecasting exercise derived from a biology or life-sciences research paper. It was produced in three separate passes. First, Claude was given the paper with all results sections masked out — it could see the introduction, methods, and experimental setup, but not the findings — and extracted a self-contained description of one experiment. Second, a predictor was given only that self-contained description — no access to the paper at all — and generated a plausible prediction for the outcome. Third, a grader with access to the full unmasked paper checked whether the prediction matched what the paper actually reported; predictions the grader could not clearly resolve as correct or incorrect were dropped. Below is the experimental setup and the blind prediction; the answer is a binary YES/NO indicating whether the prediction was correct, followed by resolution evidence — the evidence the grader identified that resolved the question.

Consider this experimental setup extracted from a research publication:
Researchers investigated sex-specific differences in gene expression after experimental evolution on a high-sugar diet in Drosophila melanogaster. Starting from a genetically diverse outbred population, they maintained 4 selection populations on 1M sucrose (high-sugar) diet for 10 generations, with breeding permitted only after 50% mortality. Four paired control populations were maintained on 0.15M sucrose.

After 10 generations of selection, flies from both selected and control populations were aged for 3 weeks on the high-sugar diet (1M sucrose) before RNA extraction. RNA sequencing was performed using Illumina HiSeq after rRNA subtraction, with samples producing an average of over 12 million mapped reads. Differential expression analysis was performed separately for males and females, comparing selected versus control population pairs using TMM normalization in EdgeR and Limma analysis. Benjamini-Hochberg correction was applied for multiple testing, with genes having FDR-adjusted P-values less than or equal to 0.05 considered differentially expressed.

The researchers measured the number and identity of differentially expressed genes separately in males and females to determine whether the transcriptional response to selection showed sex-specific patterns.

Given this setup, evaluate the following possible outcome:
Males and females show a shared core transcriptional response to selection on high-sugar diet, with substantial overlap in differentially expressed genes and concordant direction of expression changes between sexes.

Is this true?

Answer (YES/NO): NO